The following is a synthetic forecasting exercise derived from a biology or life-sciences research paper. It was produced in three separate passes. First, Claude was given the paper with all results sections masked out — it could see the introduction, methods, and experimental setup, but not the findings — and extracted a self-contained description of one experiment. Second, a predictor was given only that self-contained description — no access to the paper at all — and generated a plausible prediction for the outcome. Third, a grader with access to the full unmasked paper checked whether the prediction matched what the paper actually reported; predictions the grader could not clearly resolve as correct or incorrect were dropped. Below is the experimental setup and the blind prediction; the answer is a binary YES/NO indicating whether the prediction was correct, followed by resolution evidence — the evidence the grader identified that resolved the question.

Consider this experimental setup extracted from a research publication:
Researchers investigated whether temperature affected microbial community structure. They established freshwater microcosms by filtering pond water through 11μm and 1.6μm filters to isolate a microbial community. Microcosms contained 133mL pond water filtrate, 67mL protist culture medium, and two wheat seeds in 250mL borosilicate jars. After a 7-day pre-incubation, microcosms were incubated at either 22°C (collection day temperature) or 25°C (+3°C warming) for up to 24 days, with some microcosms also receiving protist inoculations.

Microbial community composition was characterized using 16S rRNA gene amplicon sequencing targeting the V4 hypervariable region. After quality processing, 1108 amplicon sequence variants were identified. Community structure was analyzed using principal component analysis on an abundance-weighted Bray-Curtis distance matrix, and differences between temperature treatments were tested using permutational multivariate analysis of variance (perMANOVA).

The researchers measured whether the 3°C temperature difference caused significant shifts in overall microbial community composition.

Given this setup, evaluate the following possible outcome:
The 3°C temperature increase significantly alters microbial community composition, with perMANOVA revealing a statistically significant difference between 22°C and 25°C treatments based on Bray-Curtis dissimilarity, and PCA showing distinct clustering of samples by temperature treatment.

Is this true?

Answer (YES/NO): YES